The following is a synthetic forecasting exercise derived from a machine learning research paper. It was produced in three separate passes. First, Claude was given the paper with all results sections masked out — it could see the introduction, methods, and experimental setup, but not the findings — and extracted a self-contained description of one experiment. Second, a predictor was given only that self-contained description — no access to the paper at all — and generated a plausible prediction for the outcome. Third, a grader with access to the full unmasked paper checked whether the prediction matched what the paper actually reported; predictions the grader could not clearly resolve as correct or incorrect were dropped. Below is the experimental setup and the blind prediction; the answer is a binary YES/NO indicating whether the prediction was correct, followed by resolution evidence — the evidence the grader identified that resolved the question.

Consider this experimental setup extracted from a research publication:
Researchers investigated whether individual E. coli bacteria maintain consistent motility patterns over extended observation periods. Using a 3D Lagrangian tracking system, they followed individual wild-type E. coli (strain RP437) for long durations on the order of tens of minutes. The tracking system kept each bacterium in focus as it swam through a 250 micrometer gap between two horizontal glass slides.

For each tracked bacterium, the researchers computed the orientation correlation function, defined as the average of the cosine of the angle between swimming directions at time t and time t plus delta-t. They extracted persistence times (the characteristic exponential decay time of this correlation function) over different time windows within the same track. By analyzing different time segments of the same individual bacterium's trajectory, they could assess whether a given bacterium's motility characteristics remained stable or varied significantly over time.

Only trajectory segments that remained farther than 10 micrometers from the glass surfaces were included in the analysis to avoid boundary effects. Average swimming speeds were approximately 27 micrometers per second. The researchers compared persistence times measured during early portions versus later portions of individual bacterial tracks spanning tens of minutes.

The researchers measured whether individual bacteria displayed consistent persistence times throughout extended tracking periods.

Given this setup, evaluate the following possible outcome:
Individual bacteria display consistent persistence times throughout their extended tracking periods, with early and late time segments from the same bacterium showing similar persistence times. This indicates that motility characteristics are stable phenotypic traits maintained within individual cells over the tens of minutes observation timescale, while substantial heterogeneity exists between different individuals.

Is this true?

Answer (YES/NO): NO